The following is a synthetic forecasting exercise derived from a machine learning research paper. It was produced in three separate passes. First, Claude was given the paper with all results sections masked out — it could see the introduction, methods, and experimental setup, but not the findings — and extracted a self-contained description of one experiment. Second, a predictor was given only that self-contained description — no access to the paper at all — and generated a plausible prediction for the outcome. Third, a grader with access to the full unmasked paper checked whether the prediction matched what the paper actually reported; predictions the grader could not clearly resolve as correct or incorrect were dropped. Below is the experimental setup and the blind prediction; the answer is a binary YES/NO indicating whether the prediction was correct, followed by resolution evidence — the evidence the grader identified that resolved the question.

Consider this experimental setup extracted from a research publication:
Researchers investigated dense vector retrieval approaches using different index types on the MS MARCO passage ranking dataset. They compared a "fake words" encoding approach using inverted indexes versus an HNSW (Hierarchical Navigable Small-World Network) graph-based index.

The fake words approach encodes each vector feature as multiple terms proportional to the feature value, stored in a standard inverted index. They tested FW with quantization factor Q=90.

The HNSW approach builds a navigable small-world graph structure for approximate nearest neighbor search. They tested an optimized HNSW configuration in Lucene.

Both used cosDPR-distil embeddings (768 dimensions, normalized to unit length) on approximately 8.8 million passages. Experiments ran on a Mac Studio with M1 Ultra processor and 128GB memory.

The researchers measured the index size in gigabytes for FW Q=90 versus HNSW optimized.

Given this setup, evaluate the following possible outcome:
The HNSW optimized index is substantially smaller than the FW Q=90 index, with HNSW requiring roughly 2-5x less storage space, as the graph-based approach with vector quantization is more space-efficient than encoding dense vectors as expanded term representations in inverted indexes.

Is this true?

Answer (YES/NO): NO